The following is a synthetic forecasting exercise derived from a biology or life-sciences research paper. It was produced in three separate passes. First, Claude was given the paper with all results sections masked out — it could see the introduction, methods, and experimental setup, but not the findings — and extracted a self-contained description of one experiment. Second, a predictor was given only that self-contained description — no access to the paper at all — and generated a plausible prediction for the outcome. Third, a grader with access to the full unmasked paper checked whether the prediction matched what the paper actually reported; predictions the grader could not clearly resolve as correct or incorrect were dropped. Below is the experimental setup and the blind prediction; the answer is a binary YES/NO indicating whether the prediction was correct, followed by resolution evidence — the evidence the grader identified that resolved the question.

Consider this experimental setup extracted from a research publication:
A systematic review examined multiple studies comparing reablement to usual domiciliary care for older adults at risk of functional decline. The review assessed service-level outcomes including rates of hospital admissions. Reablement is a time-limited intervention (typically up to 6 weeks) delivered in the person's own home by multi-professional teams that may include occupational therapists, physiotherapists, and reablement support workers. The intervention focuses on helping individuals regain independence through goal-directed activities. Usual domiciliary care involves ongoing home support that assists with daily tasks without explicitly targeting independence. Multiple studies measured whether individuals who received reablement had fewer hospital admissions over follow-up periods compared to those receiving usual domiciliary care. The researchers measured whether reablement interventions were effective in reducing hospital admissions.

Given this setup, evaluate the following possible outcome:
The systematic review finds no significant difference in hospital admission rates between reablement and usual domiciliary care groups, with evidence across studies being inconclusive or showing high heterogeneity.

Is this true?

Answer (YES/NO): YES